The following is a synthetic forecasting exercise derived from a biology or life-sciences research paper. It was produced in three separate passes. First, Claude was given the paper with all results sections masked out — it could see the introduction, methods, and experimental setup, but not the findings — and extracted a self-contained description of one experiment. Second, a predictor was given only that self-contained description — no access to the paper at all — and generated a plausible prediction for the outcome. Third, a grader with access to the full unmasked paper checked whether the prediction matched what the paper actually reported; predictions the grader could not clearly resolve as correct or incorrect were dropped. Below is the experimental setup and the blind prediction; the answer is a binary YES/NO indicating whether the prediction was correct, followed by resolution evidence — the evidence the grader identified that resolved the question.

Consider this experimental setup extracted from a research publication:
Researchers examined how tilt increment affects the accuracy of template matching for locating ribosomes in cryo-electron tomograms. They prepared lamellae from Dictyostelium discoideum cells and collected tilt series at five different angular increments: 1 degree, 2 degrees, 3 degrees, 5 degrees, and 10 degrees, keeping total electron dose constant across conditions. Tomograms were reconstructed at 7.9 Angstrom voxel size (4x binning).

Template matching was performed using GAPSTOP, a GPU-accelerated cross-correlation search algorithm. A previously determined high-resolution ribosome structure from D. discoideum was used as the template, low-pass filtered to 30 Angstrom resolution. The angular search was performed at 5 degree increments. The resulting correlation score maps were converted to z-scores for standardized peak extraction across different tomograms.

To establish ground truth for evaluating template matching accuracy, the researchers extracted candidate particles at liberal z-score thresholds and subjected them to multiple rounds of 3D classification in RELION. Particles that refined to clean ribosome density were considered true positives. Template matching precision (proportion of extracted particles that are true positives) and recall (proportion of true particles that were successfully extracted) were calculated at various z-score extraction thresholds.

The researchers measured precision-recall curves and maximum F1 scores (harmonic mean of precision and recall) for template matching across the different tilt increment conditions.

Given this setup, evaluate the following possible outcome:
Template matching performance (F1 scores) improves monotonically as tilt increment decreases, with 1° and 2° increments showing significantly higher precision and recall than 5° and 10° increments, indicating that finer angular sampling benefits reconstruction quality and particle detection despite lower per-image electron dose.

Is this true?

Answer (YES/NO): NO